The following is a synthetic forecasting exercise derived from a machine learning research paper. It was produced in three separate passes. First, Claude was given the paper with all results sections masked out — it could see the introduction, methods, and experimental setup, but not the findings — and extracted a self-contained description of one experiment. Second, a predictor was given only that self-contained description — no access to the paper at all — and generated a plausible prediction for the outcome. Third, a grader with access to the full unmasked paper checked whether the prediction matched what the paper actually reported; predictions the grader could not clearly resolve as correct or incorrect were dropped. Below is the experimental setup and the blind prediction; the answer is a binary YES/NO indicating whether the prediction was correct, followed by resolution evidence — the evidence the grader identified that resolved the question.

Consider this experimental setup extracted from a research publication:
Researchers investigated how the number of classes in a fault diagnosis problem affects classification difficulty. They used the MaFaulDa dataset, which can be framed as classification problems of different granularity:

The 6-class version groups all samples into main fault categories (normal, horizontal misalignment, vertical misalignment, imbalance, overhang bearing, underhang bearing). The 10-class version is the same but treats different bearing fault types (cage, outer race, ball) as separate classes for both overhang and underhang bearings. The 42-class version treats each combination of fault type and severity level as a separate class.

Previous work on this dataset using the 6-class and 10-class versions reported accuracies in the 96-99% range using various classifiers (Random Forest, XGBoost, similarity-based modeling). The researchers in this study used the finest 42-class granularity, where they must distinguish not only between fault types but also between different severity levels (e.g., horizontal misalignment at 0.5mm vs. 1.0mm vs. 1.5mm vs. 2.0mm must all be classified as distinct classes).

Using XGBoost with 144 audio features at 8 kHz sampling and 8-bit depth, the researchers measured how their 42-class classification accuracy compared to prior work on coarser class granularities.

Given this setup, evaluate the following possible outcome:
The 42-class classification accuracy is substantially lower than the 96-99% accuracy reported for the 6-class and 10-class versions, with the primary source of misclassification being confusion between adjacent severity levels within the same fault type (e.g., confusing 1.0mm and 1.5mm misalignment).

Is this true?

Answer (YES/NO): NO